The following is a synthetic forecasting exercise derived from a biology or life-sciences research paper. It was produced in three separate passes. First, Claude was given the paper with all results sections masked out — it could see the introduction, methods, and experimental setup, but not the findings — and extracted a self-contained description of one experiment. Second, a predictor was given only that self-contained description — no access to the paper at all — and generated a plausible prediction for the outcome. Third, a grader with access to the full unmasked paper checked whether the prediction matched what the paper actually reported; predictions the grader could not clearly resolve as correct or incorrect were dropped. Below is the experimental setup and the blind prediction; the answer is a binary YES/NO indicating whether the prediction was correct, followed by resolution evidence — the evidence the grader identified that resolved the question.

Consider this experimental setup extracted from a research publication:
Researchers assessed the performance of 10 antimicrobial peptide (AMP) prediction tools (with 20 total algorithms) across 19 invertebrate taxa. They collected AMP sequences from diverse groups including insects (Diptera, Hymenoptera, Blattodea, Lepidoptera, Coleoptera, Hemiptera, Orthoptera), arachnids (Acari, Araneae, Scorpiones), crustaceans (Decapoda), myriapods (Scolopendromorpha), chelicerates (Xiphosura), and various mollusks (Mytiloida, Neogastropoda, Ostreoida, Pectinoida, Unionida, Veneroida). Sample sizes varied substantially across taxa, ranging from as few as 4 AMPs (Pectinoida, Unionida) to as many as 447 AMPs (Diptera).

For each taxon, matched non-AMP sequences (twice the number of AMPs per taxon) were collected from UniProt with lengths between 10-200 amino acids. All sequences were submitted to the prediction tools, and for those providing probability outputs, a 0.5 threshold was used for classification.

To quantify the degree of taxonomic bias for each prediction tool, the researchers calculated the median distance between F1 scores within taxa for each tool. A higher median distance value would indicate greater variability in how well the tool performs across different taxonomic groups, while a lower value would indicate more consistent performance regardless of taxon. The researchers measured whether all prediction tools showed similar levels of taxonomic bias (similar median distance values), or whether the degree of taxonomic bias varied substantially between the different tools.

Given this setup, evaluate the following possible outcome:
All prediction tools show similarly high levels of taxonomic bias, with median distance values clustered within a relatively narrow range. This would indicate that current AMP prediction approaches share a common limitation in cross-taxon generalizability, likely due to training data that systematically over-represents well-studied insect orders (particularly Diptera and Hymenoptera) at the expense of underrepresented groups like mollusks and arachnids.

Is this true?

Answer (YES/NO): NO